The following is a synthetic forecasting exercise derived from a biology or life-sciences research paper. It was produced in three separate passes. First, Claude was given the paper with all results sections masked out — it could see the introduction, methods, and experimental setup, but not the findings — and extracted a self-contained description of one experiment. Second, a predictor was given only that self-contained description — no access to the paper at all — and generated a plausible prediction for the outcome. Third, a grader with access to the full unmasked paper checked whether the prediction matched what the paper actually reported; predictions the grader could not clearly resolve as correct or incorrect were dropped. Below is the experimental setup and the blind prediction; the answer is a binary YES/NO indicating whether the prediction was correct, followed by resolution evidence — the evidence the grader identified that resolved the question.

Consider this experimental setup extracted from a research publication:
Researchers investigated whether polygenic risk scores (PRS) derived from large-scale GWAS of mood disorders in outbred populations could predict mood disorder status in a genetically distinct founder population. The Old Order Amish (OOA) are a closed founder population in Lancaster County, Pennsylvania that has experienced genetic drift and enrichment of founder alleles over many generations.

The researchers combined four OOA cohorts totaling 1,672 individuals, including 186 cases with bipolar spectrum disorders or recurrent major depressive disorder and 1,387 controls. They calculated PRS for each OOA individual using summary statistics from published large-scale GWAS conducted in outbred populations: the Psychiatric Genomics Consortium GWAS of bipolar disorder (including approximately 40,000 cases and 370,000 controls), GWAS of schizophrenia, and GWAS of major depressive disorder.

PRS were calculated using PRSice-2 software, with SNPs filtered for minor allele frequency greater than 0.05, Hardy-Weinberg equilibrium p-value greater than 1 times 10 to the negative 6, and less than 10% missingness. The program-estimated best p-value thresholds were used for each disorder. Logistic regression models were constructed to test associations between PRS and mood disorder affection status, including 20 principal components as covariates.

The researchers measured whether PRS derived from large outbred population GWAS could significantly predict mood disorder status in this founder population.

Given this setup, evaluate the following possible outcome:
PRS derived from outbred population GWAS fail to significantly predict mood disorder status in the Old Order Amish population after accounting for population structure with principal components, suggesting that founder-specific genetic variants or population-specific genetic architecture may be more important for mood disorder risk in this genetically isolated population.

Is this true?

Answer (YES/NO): NO